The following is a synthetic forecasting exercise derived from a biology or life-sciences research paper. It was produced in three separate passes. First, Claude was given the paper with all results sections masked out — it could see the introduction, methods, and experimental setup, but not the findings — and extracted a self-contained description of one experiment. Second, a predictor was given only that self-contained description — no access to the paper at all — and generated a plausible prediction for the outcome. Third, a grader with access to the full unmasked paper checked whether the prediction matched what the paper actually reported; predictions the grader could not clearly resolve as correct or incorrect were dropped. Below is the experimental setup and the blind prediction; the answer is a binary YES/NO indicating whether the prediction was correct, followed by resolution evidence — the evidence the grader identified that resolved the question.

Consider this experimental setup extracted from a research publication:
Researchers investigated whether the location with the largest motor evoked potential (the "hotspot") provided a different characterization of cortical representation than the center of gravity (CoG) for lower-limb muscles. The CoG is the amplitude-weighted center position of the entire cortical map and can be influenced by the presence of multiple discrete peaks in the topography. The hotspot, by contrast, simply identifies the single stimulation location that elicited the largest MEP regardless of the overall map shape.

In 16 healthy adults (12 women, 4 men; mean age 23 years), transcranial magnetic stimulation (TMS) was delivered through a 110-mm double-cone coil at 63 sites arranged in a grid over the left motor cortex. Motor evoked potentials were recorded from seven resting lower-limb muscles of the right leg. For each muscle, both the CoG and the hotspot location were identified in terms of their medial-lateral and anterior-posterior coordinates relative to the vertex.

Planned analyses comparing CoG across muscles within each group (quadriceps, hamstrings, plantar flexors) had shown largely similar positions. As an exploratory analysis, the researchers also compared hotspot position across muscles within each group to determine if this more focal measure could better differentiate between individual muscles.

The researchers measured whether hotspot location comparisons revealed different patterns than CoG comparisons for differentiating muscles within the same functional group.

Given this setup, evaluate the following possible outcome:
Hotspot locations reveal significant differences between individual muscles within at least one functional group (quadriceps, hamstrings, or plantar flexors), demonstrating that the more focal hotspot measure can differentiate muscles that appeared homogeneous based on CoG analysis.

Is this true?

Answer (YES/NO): NO